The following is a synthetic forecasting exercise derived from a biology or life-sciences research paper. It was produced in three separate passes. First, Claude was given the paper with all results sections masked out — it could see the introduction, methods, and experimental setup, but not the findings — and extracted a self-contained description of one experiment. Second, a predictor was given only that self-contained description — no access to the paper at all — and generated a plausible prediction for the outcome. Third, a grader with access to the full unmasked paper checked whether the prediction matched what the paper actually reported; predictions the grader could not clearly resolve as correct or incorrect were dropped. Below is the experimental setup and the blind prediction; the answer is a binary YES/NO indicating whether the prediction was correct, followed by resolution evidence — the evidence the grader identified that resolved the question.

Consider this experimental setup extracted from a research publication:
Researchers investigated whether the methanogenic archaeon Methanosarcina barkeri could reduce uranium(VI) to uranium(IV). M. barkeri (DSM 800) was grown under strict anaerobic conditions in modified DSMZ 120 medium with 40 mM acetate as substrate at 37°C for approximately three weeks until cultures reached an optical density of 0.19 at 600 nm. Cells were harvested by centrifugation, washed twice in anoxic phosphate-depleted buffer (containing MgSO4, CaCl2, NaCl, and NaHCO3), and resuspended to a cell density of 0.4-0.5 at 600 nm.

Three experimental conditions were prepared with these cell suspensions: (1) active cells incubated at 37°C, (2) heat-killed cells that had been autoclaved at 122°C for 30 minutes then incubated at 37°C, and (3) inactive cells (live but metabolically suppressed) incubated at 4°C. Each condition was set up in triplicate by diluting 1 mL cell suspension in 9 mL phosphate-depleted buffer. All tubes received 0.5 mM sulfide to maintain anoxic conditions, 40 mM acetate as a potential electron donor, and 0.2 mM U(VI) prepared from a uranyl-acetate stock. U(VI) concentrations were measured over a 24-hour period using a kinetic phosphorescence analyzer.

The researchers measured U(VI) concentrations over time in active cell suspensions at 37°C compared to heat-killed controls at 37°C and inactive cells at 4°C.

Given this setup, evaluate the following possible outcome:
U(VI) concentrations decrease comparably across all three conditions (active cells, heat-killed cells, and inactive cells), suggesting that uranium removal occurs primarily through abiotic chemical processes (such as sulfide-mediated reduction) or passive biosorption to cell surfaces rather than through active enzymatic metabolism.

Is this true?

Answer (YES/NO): NO